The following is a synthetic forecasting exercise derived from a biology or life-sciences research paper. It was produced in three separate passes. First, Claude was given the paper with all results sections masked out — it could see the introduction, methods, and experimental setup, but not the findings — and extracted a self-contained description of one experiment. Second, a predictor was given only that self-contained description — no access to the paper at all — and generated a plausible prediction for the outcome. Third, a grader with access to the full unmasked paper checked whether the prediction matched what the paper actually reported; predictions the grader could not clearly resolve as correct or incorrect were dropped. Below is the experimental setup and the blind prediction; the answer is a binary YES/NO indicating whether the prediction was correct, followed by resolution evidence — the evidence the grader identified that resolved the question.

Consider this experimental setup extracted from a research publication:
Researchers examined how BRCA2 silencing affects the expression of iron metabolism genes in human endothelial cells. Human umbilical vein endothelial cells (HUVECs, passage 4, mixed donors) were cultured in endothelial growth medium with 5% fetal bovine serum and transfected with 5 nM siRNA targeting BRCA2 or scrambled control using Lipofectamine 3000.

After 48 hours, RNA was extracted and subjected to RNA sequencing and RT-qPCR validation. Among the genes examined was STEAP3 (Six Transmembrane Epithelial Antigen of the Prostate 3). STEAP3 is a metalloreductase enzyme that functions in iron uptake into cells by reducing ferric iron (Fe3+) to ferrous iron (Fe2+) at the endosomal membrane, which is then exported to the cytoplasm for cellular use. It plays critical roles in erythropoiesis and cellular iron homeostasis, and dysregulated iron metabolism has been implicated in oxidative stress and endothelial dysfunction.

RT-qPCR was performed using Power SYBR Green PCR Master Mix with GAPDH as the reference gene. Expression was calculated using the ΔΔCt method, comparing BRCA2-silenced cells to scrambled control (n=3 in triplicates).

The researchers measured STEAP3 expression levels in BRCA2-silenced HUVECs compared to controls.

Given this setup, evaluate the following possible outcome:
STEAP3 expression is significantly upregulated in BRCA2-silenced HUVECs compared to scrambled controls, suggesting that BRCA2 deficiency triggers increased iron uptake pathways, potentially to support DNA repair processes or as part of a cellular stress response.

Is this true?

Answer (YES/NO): NO